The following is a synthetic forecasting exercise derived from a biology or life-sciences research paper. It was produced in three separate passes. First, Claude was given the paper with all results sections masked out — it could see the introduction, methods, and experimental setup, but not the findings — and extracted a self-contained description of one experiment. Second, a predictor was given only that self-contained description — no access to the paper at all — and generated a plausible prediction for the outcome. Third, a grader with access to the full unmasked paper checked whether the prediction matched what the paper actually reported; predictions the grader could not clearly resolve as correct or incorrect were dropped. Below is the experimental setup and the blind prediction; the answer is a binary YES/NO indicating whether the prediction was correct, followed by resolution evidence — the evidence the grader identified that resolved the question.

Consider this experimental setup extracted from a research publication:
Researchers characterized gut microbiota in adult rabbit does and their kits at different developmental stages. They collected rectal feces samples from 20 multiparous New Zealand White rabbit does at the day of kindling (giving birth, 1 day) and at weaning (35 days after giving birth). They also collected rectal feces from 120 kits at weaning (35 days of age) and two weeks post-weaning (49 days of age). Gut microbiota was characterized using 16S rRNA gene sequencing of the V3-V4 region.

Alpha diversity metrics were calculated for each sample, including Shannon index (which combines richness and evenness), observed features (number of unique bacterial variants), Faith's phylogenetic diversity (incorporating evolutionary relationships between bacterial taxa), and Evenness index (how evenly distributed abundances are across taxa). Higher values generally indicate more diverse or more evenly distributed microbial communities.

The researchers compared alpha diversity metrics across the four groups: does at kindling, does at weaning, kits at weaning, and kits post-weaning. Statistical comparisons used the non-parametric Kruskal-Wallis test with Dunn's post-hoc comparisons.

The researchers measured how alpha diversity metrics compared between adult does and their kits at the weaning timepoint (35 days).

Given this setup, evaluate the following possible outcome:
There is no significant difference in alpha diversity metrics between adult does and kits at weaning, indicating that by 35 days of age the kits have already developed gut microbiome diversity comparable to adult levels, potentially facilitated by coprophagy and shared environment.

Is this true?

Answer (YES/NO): NO